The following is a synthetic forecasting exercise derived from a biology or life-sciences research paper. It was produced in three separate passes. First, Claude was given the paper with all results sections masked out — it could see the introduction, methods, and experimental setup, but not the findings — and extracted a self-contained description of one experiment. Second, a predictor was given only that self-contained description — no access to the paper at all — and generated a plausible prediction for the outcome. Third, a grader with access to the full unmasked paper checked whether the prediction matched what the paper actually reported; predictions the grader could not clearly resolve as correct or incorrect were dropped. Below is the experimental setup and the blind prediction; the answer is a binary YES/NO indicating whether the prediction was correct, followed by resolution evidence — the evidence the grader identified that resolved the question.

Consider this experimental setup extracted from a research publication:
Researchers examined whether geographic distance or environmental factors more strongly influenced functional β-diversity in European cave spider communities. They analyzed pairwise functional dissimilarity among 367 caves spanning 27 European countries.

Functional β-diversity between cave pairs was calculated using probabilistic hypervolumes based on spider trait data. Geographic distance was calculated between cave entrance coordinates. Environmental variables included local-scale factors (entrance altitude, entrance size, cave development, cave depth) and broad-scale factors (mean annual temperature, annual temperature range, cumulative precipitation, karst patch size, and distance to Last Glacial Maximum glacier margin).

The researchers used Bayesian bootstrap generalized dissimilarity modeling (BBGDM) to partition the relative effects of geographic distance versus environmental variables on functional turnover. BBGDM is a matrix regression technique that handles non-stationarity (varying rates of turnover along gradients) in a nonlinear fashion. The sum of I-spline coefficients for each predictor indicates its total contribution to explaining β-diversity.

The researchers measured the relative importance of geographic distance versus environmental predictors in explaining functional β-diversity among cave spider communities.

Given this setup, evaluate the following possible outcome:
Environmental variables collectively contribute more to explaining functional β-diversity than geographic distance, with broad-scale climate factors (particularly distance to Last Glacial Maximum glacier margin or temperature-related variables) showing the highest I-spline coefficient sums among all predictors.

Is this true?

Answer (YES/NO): NO